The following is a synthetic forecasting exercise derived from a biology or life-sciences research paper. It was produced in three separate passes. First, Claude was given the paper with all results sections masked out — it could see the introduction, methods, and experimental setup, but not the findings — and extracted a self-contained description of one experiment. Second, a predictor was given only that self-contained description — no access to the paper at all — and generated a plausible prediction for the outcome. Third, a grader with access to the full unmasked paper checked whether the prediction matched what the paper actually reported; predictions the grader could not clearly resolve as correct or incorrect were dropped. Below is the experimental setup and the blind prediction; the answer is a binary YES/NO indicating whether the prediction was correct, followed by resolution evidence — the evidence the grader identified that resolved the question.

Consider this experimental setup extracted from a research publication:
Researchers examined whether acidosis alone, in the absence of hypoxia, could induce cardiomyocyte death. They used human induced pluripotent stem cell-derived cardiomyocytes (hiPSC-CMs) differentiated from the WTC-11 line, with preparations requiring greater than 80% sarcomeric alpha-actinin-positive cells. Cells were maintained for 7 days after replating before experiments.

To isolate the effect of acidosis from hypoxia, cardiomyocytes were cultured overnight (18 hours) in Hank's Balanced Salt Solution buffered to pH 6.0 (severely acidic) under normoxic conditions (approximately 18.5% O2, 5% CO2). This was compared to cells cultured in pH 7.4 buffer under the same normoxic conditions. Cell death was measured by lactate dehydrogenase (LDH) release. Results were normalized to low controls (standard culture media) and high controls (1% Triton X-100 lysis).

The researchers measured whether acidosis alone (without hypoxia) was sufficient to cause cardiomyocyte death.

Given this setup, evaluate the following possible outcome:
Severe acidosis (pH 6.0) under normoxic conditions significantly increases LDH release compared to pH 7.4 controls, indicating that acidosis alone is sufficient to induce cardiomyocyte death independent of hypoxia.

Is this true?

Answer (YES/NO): NO